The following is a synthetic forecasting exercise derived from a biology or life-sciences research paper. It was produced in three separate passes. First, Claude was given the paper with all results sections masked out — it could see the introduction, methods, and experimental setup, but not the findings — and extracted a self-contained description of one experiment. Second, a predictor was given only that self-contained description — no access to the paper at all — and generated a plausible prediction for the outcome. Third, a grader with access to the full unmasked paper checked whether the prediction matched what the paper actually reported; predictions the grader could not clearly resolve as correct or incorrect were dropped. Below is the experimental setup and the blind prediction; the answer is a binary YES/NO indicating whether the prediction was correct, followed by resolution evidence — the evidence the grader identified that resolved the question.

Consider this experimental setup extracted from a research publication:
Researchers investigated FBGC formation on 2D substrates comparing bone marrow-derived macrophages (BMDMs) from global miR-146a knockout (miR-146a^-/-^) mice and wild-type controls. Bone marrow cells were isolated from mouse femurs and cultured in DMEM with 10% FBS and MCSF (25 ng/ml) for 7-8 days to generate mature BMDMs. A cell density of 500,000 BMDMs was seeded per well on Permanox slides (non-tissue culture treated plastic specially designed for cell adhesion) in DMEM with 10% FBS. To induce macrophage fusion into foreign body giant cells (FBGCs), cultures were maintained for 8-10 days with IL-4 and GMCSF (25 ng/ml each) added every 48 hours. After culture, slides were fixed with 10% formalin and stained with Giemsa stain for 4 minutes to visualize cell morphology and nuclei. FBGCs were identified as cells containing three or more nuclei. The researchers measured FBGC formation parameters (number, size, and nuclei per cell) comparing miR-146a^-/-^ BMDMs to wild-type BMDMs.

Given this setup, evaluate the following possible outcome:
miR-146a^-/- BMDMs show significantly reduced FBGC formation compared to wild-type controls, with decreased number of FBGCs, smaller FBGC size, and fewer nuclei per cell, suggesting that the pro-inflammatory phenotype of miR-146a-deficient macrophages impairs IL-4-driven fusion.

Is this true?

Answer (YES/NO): NO